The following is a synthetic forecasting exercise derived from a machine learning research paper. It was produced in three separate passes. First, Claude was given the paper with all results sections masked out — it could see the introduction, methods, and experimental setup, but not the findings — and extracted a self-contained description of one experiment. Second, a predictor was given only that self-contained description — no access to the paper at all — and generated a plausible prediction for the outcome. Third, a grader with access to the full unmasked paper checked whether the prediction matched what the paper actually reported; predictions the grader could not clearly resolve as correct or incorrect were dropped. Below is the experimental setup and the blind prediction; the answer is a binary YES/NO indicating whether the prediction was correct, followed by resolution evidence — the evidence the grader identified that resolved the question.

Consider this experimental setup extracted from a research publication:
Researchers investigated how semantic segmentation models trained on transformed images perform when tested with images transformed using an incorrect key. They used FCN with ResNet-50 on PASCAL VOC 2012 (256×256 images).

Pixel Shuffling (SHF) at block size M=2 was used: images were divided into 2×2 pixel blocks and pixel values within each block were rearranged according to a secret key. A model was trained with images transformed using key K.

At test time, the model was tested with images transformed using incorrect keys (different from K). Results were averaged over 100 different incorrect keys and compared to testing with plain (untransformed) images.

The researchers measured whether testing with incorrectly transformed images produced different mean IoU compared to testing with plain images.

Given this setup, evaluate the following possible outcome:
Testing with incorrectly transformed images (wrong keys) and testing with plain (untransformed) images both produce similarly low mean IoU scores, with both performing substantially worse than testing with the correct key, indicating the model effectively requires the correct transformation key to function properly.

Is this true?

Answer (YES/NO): NO